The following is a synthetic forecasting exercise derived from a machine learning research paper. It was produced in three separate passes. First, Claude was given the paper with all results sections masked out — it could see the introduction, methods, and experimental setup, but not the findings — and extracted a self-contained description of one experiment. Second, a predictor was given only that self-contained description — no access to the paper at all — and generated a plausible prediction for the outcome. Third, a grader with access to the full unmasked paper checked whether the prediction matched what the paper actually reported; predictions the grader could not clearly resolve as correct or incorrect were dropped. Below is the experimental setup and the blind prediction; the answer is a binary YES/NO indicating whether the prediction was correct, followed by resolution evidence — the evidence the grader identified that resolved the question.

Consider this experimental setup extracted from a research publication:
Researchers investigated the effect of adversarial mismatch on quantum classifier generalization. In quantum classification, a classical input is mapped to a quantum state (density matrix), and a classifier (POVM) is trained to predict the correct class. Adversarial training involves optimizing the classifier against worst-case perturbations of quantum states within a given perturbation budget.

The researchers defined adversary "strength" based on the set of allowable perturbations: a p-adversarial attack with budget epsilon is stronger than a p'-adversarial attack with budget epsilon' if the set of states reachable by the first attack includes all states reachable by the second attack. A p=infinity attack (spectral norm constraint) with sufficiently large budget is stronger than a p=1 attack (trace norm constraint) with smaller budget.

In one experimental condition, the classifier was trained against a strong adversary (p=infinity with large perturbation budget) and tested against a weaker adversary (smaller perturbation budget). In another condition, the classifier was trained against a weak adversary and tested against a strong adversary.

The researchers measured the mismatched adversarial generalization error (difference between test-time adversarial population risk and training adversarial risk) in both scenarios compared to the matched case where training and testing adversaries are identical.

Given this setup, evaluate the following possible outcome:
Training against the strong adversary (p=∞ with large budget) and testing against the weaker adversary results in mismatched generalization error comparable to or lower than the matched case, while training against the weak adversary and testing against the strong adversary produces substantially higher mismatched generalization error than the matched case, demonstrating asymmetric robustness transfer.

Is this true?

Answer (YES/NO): YES